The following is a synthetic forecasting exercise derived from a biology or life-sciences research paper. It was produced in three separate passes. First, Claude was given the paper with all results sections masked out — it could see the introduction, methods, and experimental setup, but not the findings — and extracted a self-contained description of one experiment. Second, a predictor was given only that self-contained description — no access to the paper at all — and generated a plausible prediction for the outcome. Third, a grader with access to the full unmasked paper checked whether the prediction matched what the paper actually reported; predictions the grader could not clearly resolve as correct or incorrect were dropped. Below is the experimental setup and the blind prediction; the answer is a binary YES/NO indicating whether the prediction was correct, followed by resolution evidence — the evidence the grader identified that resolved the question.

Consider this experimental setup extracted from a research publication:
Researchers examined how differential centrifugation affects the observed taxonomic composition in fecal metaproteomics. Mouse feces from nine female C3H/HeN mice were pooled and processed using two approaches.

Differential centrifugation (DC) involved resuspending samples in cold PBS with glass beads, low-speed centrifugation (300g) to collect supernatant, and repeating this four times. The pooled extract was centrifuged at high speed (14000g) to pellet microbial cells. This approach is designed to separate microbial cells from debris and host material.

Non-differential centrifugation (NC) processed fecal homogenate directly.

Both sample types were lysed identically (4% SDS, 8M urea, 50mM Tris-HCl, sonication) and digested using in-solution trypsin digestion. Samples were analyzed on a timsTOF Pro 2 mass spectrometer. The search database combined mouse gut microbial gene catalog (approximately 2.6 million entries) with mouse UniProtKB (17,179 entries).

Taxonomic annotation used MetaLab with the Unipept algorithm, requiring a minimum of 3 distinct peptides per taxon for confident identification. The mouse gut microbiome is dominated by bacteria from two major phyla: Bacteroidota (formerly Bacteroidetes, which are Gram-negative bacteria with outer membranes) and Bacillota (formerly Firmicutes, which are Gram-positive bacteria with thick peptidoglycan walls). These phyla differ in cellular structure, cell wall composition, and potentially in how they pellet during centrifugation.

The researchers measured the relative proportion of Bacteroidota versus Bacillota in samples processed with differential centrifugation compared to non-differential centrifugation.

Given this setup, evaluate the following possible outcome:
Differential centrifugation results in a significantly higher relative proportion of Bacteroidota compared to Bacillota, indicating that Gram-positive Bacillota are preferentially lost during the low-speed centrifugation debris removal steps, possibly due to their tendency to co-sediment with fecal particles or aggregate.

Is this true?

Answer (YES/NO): YES